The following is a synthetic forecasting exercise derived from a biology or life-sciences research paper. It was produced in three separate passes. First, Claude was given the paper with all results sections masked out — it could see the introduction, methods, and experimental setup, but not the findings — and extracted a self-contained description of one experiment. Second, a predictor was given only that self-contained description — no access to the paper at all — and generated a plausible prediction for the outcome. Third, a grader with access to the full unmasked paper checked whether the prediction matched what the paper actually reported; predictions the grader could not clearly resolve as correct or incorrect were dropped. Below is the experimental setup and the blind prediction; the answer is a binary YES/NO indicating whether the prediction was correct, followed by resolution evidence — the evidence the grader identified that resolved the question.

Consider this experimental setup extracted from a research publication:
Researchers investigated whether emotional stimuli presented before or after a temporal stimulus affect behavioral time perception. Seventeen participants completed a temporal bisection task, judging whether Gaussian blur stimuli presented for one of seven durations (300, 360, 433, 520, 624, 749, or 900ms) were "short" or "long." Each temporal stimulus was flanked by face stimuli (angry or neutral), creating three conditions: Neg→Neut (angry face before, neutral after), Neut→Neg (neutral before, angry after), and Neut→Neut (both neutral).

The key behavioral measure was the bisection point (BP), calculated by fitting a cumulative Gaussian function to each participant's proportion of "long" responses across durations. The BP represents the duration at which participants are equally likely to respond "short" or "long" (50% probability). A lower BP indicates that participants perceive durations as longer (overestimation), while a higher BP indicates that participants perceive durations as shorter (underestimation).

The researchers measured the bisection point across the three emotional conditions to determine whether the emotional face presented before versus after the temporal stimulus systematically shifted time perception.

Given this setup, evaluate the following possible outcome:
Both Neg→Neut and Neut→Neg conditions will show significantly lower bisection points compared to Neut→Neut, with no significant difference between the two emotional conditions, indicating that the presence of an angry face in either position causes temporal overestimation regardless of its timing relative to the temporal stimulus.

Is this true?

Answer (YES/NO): NO